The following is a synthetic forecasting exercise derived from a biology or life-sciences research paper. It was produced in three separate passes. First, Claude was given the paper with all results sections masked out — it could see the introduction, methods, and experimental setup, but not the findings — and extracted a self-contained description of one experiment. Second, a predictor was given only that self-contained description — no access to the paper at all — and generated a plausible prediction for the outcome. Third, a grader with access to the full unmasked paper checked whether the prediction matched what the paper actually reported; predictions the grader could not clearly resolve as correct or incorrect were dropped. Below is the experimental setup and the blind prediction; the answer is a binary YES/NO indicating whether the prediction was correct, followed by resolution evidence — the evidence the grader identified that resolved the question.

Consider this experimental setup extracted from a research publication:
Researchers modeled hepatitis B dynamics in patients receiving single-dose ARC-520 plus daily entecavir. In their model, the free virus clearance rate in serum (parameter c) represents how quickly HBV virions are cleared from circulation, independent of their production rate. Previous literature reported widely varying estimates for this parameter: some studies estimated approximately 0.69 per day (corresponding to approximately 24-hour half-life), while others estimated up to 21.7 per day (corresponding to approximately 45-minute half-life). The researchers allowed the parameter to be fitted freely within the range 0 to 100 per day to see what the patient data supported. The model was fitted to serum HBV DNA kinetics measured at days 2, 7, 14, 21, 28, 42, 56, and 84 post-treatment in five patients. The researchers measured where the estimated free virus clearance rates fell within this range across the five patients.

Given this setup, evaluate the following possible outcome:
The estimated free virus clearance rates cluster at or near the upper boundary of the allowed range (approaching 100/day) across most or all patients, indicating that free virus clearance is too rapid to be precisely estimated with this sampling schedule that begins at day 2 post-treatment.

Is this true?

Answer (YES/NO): NO